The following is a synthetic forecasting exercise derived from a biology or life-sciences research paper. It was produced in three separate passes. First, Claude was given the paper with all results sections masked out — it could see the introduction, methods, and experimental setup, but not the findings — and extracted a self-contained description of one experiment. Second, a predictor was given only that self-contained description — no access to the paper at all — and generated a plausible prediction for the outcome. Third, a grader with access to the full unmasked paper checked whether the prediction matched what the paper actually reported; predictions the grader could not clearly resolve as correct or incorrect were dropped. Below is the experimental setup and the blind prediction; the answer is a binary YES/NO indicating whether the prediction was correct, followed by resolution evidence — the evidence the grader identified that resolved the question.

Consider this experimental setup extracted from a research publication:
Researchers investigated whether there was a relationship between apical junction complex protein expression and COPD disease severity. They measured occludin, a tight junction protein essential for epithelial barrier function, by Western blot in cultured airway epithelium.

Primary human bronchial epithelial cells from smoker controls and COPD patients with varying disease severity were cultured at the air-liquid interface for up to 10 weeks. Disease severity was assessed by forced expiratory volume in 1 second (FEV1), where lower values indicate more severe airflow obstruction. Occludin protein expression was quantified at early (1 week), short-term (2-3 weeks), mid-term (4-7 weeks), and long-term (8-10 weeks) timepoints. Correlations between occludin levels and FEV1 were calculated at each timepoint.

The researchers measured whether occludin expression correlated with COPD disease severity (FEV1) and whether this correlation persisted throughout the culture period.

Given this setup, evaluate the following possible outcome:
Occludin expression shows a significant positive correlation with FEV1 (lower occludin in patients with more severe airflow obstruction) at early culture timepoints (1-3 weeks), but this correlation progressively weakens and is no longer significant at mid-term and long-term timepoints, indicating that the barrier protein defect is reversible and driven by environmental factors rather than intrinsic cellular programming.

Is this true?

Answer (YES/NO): NO